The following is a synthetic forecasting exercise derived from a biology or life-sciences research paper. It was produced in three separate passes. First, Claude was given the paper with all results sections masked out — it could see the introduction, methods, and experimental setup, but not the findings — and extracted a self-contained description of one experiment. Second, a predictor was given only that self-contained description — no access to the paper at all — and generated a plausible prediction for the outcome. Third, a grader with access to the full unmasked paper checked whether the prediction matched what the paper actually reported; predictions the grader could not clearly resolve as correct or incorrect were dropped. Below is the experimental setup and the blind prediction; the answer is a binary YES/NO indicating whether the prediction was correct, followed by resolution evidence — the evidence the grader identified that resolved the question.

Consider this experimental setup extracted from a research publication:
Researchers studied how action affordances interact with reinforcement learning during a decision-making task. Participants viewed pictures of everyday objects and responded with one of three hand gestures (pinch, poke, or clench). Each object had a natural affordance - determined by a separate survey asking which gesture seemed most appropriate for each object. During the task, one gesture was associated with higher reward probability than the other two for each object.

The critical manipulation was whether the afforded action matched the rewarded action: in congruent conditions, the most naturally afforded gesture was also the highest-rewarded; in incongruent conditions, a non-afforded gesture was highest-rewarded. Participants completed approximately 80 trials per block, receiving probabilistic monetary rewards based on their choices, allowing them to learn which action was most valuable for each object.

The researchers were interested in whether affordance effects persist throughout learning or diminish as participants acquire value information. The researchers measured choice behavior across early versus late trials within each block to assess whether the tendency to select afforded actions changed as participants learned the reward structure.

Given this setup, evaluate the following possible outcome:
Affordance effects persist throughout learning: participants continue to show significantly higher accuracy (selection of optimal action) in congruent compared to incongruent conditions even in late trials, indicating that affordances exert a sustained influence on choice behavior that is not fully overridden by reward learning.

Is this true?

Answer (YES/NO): NO